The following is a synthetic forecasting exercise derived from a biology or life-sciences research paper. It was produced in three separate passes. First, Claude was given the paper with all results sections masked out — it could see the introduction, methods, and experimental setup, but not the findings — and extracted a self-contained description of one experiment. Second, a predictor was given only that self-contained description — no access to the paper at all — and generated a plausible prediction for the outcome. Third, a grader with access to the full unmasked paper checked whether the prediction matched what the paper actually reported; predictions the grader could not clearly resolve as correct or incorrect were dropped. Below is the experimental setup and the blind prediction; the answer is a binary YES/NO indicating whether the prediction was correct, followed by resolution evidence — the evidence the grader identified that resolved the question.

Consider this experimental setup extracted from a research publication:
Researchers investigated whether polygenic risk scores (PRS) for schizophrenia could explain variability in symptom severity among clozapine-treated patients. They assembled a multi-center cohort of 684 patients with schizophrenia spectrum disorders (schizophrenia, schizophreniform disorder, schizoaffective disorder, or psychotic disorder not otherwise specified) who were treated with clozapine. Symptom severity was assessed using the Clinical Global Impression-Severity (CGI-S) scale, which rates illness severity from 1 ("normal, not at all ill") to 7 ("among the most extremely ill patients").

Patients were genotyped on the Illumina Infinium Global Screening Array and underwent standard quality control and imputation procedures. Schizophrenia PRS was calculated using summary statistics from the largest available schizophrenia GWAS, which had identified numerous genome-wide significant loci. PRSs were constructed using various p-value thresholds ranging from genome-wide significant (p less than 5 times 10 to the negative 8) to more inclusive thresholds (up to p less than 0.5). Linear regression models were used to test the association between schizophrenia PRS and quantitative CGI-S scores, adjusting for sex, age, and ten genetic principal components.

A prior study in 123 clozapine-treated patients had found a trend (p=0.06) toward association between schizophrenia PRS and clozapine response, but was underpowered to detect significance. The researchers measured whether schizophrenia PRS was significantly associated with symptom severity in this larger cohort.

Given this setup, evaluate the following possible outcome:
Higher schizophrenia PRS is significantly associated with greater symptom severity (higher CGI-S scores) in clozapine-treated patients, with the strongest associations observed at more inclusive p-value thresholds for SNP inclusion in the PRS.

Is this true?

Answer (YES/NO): NO